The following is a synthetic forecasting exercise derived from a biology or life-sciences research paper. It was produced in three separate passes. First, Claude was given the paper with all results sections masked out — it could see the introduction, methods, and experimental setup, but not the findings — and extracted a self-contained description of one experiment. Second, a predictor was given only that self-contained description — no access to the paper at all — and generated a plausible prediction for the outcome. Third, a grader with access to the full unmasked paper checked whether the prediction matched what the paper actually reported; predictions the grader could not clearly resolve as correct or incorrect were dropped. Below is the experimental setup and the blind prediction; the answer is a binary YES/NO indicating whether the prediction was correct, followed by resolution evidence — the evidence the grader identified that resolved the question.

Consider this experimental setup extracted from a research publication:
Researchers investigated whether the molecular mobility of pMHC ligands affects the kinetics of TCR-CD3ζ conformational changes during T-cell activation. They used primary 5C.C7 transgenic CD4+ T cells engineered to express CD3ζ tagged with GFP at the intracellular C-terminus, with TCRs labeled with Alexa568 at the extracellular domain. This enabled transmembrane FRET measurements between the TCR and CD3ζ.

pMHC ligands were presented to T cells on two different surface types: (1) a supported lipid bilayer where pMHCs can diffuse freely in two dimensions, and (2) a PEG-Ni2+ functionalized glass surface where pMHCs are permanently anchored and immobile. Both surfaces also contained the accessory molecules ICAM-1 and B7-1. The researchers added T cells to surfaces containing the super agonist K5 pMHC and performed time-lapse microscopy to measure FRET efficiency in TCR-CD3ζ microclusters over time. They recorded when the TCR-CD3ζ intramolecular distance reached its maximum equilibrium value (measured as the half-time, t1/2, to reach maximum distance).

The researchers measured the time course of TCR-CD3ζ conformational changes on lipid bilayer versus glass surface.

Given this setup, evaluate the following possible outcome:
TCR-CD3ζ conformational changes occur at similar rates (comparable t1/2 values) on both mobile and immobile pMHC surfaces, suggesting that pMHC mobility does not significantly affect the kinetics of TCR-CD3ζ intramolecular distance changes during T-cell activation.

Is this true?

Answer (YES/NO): NO